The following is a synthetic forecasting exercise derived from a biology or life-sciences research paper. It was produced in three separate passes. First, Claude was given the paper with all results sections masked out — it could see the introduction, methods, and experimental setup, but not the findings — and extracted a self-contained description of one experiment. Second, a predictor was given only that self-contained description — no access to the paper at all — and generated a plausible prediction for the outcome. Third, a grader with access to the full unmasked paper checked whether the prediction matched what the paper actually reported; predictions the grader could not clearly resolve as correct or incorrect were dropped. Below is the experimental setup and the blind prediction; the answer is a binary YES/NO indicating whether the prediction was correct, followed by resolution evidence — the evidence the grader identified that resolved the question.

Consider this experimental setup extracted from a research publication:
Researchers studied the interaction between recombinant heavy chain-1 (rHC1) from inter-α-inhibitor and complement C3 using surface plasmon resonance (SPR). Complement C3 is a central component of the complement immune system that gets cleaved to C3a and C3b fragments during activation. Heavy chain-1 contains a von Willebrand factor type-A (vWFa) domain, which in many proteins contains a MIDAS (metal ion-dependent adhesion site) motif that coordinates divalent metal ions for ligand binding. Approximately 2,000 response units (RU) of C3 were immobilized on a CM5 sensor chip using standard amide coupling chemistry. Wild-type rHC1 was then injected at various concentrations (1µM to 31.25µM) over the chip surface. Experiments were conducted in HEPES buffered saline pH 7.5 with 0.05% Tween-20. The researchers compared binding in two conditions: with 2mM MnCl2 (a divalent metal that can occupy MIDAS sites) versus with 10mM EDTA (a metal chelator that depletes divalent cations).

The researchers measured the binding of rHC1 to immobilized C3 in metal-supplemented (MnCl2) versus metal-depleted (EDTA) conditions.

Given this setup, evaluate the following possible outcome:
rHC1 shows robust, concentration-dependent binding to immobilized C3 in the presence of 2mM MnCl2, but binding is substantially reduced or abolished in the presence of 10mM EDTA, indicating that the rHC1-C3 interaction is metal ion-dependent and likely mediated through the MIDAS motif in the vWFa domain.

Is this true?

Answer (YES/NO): YES